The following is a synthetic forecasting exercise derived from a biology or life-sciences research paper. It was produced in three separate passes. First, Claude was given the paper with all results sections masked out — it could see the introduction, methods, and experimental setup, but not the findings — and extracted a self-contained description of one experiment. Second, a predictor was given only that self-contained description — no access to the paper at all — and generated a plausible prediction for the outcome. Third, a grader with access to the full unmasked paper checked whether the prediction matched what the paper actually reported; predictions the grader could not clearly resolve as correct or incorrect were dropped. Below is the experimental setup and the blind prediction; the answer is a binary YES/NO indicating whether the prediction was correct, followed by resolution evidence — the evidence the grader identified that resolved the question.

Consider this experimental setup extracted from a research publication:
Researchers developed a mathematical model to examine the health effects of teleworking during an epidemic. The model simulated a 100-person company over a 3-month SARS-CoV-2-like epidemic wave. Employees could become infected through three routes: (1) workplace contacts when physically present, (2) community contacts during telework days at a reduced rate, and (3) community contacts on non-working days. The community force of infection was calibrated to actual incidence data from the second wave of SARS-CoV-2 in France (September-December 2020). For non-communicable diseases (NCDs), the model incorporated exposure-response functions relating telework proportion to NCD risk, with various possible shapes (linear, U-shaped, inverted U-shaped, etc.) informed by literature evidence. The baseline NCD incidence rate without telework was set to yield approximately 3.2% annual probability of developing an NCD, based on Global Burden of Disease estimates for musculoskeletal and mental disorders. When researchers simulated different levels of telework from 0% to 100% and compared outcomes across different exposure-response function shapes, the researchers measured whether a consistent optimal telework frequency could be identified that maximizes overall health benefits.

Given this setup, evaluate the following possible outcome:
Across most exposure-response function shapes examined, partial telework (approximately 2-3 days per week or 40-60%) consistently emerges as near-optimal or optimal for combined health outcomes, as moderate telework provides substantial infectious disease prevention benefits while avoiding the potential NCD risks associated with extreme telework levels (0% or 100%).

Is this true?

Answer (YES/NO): NO